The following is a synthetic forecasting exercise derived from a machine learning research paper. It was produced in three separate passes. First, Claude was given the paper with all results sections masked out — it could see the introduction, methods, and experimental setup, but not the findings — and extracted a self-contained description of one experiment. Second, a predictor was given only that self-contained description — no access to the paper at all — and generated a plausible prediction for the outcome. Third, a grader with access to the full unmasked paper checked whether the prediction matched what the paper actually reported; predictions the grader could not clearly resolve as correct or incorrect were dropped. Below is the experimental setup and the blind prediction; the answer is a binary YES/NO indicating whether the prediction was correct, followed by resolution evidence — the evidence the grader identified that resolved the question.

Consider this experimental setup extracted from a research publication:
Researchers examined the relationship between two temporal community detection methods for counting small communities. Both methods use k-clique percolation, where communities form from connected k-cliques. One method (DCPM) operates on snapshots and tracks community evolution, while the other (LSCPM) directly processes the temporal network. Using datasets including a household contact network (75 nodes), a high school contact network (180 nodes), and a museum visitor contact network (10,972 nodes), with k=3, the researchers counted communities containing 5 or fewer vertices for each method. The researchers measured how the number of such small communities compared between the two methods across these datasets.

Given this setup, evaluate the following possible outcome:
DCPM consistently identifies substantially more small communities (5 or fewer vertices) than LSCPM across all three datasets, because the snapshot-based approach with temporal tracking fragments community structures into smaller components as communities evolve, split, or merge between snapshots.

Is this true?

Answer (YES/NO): YES